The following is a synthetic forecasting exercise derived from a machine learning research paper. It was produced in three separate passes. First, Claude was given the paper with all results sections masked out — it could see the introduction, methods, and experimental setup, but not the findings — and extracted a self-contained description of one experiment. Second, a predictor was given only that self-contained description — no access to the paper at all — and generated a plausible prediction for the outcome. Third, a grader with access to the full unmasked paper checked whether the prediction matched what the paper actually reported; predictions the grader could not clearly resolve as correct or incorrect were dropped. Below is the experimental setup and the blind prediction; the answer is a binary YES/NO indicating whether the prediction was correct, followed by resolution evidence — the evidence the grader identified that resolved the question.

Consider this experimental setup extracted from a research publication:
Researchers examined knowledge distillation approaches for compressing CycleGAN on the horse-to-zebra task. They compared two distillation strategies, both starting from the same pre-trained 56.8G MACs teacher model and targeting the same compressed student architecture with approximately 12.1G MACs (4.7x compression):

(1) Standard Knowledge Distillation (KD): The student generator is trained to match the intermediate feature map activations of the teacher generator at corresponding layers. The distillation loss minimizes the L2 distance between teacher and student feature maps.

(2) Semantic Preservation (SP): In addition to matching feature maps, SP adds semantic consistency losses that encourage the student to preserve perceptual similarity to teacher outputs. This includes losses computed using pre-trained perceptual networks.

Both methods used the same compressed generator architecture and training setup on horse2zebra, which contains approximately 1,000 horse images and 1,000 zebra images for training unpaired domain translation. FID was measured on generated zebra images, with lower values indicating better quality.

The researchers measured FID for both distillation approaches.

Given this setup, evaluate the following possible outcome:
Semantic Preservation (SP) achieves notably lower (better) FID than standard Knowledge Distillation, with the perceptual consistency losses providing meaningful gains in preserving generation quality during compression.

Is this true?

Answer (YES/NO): YES